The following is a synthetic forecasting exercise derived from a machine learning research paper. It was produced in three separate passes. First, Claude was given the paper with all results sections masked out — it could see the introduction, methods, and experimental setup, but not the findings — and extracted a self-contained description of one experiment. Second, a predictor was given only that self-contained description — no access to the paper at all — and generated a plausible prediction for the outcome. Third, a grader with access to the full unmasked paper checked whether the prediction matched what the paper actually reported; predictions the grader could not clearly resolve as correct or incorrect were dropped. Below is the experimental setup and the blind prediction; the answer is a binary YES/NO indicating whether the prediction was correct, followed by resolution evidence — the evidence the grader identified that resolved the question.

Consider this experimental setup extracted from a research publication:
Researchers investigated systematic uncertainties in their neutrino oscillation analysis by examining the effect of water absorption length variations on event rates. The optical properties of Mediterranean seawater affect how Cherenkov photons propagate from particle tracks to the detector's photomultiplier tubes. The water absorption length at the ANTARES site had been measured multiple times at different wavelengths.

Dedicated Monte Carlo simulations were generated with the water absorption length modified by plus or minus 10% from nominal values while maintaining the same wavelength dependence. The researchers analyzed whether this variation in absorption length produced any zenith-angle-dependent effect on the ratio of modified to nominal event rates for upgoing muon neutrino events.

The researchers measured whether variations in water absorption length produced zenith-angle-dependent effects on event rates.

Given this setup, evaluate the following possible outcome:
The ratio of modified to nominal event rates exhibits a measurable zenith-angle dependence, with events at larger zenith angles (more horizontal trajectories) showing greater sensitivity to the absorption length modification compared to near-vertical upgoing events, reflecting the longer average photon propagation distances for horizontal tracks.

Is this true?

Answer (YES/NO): NO